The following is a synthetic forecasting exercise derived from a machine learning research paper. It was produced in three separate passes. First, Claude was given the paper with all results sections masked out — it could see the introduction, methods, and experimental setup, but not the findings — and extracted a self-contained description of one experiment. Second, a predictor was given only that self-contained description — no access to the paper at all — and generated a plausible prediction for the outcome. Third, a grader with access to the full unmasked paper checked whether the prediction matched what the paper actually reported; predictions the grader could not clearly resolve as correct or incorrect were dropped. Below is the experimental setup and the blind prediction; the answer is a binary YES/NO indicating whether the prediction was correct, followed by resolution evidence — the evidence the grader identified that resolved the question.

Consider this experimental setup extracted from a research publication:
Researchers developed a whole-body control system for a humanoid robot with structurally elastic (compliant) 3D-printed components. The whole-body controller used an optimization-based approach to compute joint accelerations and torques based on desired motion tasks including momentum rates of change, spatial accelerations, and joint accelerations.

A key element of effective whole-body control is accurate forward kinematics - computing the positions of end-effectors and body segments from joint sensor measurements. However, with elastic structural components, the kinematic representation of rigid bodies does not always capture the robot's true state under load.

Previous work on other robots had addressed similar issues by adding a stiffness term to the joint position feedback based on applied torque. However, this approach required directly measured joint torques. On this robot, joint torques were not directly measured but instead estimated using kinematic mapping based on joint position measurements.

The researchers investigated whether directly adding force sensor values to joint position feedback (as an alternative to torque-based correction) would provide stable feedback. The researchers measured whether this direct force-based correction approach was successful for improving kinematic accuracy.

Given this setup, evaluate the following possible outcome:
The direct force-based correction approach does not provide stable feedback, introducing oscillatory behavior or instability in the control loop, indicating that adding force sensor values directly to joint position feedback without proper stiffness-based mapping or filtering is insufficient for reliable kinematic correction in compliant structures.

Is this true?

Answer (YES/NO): YES